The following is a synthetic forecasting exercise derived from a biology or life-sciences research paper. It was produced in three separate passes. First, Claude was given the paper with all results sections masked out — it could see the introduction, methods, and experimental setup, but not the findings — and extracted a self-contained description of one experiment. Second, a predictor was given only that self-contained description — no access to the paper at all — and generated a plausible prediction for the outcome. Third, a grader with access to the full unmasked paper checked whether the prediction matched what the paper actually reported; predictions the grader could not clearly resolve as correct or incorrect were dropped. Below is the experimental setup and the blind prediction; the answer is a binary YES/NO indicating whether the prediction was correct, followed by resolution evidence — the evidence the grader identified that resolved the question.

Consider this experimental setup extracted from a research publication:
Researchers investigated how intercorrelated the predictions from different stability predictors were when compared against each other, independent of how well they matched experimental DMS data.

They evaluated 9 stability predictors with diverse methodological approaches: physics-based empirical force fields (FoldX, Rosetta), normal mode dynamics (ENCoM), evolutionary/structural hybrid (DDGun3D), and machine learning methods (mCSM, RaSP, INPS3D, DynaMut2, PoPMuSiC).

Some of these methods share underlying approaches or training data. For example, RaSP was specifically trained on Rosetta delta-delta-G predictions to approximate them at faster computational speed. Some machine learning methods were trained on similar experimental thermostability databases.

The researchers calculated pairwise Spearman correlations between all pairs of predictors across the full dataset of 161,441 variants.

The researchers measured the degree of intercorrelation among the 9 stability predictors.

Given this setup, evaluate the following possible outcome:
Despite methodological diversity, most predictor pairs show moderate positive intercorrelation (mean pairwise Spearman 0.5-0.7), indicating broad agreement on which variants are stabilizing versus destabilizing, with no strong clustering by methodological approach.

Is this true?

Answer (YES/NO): NO